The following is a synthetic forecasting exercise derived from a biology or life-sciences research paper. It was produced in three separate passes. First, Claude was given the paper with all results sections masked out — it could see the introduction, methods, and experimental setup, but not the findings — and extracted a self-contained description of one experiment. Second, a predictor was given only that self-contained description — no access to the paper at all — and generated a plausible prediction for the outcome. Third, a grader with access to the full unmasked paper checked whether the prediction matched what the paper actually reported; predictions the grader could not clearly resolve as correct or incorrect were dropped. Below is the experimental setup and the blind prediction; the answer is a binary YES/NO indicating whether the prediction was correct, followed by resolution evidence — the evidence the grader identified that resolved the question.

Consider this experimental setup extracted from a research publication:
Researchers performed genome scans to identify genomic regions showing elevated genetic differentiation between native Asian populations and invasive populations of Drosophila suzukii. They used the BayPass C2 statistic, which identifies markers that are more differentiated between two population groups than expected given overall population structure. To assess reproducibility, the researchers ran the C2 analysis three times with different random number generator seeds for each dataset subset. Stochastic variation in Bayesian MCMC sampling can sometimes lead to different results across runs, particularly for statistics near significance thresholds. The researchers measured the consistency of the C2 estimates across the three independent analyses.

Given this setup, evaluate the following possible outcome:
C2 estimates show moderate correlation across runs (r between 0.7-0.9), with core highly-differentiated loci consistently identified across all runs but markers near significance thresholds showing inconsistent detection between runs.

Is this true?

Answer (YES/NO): NO